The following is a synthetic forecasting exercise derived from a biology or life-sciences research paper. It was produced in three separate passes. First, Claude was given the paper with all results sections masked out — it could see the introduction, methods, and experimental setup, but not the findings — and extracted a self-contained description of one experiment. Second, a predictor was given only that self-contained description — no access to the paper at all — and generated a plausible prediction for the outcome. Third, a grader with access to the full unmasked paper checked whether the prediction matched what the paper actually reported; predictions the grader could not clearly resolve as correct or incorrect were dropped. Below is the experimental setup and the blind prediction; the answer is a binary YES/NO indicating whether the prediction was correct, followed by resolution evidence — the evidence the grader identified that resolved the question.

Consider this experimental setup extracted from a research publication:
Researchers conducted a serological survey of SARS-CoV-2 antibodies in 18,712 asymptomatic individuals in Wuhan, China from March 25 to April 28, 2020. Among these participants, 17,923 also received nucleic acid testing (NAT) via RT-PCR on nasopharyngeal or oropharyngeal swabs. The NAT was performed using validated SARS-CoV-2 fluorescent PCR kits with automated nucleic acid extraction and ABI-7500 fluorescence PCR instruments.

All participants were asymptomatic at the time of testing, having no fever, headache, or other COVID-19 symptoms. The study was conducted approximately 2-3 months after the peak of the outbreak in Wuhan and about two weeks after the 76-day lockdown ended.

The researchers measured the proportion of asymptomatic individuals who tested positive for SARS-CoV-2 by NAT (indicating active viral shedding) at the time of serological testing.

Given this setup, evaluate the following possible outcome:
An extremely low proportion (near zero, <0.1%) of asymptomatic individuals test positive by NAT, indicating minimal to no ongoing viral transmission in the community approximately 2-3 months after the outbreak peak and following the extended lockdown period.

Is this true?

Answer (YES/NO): YES